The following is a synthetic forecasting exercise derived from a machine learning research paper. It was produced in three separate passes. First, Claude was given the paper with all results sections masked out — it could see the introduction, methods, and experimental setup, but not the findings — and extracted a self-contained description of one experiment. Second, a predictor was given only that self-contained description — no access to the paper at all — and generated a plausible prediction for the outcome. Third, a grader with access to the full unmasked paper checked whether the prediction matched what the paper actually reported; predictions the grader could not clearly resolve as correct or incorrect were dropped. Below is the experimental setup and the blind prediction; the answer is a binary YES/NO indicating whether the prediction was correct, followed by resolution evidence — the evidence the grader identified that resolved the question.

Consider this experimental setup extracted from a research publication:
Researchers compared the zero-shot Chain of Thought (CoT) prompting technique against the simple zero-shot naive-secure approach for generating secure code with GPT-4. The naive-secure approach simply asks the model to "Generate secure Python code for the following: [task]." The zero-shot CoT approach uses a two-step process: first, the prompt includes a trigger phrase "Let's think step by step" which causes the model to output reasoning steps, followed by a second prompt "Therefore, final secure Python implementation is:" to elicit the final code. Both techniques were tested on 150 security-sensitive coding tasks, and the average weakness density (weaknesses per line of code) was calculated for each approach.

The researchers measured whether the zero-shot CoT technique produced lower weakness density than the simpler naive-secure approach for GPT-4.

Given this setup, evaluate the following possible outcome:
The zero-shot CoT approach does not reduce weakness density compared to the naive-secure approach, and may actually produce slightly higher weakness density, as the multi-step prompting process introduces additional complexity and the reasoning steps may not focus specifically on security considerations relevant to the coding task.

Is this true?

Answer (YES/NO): NO